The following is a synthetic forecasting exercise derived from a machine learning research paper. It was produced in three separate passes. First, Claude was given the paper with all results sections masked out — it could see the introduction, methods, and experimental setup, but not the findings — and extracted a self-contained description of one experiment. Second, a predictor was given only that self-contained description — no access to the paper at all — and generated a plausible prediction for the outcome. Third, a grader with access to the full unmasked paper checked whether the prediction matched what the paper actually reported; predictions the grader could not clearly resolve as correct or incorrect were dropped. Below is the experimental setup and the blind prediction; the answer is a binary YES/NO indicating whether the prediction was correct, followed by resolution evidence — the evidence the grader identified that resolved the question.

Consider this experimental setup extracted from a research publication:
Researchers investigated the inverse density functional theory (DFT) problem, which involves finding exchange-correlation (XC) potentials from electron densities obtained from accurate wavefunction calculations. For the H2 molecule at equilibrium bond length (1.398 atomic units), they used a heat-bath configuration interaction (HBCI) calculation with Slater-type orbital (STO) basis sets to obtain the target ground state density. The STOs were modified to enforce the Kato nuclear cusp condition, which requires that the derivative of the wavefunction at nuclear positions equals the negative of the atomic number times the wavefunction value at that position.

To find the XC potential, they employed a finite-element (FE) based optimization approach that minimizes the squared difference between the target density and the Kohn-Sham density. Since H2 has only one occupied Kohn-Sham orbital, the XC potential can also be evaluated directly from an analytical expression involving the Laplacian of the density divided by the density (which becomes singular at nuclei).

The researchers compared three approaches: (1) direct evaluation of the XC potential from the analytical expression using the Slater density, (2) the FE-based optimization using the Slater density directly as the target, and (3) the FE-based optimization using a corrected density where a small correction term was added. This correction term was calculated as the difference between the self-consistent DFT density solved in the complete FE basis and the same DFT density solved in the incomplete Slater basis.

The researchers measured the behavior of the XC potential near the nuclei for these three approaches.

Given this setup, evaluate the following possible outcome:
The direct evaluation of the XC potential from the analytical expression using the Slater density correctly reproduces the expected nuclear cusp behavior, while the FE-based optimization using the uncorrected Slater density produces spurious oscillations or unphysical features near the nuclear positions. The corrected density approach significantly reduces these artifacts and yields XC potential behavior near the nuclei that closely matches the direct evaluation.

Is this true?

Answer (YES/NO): NO